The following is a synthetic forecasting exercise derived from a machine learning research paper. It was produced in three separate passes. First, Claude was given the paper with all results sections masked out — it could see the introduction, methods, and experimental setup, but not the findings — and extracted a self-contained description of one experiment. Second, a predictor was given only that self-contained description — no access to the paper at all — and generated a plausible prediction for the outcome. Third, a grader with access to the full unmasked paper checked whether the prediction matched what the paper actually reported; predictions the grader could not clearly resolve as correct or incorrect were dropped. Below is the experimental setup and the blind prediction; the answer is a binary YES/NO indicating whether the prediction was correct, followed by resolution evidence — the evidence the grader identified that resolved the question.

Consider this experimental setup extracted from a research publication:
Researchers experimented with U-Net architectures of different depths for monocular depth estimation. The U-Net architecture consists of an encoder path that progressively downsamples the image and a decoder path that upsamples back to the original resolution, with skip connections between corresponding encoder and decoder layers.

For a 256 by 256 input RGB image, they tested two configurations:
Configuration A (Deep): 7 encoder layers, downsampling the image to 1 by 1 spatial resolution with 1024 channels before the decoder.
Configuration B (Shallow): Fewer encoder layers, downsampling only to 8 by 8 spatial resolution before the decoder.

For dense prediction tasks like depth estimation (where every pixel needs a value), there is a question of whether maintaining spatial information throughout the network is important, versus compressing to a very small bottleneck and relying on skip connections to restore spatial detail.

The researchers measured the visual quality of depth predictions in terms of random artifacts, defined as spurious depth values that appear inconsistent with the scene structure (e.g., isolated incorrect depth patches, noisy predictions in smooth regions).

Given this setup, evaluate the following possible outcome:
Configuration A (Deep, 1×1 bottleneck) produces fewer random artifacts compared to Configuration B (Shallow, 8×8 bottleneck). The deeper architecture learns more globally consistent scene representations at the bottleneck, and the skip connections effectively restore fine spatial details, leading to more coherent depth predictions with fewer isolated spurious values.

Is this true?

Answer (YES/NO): YES